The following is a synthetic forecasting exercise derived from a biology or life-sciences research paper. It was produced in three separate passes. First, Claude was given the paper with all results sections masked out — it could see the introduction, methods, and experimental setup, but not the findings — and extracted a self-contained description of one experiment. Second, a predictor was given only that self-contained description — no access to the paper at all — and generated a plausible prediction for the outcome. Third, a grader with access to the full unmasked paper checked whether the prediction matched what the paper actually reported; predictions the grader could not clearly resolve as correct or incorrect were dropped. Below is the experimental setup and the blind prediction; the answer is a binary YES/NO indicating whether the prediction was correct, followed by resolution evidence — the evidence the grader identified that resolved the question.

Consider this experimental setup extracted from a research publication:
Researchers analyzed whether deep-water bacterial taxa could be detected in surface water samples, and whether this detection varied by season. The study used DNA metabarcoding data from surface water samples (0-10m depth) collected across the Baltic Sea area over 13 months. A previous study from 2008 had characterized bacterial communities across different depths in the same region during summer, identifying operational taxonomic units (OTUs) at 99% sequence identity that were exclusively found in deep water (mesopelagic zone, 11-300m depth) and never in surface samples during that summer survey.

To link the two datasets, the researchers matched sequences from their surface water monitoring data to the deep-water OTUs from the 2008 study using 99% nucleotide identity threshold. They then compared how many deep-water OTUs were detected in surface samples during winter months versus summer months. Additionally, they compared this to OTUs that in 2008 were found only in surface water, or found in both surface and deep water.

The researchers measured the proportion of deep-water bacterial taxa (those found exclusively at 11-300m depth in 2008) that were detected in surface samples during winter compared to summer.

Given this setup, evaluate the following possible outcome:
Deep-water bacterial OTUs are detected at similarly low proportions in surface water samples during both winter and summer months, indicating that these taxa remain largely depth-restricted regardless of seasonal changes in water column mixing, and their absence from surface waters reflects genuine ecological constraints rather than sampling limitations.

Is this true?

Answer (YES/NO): NO